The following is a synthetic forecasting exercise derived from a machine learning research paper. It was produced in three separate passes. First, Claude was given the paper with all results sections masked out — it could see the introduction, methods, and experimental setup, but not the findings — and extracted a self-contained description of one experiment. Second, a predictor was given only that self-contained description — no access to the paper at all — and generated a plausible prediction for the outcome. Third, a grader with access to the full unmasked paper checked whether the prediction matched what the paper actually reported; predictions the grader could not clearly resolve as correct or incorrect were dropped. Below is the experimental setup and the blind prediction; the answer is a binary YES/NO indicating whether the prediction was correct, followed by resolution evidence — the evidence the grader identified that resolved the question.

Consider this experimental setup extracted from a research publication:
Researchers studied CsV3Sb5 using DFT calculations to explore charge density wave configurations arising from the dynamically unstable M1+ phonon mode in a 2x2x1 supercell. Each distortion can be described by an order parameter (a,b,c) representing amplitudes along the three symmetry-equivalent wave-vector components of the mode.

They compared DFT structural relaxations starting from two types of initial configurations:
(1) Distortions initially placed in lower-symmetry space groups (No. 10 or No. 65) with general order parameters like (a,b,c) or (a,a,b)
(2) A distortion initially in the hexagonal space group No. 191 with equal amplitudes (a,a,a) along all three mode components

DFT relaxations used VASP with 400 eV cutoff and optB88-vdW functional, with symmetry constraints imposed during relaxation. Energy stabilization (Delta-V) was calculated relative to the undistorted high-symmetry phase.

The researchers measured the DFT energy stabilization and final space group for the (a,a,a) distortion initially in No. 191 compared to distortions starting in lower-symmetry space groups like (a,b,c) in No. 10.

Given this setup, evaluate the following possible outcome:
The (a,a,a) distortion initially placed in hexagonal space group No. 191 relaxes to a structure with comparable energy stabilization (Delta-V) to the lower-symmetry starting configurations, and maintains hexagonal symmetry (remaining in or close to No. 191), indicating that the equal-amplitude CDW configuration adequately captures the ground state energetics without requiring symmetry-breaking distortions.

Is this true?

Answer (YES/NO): NO